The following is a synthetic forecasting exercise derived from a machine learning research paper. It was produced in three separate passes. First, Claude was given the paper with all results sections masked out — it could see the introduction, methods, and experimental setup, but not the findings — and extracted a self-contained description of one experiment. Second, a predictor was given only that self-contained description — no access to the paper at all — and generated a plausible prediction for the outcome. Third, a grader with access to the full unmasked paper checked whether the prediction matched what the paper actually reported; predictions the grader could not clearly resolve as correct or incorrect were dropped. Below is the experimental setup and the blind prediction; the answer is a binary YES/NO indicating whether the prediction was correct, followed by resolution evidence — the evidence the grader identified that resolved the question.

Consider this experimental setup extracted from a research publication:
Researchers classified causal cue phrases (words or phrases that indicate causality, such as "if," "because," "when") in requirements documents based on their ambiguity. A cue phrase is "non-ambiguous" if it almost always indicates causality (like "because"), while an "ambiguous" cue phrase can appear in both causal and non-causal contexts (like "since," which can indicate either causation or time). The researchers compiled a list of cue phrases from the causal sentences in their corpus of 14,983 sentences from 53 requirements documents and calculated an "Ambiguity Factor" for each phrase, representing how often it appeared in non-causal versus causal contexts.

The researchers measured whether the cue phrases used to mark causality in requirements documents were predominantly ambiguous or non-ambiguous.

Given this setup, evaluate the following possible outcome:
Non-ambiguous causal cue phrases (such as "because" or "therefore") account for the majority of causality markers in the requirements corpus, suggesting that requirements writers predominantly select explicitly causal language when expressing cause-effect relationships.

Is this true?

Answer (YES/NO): NO